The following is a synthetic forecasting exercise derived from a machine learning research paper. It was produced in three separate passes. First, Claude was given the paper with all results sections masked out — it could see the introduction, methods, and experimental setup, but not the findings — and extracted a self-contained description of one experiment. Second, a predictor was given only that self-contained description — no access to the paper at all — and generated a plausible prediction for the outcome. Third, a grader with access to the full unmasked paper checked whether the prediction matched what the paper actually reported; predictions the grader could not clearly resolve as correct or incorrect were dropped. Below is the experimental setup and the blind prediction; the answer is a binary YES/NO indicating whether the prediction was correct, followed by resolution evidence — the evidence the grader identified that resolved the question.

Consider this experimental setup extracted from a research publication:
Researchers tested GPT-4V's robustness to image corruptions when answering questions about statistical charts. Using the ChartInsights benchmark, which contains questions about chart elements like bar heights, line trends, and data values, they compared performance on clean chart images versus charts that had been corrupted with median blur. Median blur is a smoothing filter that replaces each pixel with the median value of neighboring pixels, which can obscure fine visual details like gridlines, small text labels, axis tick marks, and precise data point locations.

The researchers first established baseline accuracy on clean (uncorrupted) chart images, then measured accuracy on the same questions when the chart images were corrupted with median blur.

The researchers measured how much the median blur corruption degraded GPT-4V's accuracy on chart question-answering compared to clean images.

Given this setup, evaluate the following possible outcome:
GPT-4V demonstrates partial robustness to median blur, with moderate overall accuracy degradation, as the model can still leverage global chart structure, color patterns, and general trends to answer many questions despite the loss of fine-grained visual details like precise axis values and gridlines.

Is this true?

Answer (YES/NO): NO